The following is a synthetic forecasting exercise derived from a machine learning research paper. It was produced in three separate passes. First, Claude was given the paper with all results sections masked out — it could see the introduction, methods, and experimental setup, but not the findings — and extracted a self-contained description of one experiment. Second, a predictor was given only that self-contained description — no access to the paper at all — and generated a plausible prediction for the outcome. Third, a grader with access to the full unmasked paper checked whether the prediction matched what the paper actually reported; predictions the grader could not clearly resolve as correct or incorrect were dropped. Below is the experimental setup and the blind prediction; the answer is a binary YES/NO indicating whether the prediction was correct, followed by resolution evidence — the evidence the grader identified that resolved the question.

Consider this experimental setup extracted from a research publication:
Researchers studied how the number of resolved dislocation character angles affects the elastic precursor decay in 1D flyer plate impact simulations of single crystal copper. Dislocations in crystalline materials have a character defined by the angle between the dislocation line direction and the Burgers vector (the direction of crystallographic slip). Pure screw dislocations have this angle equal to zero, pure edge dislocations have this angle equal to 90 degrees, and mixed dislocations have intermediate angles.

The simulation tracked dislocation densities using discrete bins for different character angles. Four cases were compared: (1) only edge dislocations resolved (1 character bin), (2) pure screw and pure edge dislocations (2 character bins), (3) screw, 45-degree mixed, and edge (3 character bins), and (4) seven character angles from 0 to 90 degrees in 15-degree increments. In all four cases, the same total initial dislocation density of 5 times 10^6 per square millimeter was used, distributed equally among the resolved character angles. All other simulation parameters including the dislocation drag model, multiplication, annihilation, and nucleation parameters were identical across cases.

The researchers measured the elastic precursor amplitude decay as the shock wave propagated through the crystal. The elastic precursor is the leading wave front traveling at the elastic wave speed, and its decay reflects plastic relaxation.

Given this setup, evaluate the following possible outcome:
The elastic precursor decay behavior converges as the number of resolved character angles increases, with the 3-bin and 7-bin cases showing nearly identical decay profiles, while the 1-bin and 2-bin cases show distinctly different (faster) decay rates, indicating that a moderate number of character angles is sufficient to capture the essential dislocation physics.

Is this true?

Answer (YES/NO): NO